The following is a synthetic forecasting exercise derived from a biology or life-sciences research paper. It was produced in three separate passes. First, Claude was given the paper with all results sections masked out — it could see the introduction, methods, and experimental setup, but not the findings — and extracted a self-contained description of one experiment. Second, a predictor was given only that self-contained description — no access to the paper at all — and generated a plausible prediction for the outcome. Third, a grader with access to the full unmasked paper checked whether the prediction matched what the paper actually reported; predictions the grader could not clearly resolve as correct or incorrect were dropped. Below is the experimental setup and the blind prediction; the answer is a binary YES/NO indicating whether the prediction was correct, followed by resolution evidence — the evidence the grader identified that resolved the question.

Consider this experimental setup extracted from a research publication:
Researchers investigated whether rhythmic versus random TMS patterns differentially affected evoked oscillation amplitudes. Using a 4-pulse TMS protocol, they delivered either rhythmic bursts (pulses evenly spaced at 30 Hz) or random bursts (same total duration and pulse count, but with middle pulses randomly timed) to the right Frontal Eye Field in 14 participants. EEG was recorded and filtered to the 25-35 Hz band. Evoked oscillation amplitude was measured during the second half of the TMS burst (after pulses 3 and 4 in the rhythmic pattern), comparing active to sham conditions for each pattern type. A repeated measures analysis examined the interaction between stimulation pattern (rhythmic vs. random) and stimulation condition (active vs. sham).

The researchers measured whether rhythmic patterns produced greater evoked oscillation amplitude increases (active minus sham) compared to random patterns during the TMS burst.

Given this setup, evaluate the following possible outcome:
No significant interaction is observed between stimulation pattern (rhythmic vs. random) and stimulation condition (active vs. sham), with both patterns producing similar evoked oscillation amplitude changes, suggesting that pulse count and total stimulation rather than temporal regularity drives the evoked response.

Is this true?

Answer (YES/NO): NO